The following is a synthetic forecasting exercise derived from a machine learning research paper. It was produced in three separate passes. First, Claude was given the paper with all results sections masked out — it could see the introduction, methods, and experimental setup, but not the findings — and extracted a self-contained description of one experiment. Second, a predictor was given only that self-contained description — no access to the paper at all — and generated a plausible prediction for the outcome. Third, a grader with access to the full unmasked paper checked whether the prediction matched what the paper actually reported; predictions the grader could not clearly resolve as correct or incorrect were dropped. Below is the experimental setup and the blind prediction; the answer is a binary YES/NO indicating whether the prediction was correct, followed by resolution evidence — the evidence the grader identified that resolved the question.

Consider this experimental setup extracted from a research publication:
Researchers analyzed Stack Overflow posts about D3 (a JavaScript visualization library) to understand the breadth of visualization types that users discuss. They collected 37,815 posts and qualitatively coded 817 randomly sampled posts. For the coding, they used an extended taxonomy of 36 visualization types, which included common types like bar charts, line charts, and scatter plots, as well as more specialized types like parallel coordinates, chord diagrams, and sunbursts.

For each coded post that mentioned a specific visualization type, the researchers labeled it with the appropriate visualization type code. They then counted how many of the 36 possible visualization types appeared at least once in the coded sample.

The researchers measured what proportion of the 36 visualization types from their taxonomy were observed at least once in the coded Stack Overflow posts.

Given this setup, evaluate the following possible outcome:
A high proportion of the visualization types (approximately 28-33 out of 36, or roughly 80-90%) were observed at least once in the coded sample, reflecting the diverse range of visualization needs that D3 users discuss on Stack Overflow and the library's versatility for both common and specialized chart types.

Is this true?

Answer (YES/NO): YES